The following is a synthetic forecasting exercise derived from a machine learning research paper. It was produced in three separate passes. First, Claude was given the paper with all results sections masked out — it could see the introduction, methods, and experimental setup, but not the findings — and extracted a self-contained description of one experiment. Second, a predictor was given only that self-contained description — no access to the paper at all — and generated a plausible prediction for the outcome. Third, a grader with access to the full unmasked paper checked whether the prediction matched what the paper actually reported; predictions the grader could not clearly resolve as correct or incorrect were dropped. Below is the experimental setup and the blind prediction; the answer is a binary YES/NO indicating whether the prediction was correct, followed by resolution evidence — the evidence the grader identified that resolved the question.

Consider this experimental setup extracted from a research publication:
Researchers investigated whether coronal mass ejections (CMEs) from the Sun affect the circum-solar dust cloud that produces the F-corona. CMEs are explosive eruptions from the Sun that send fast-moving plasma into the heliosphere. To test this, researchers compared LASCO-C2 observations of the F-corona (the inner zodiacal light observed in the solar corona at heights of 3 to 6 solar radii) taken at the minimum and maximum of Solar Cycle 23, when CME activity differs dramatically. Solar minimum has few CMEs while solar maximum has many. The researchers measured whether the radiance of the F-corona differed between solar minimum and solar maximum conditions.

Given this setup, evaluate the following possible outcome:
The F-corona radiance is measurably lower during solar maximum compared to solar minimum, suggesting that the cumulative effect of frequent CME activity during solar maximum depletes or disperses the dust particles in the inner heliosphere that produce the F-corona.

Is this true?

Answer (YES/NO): NO